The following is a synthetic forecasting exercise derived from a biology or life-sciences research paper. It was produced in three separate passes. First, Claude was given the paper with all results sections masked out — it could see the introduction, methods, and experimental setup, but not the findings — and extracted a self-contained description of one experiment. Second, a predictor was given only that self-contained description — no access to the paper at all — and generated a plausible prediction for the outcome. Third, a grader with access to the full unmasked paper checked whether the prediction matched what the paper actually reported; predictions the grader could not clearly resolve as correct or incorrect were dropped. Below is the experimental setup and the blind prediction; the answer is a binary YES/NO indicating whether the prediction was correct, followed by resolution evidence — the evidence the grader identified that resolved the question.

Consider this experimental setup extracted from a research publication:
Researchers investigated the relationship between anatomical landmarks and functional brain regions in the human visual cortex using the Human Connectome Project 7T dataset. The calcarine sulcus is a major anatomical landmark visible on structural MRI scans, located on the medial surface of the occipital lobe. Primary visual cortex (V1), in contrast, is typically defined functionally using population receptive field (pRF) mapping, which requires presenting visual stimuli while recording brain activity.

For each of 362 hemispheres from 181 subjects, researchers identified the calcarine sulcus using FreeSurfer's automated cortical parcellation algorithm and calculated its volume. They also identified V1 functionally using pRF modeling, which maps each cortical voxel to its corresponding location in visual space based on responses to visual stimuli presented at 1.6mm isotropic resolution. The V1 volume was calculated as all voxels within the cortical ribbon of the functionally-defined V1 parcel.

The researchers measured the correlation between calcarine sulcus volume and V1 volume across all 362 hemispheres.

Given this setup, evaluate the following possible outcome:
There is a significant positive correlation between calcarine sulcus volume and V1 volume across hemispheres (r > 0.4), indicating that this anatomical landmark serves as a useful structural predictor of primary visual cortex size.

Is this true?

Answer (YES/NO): YES